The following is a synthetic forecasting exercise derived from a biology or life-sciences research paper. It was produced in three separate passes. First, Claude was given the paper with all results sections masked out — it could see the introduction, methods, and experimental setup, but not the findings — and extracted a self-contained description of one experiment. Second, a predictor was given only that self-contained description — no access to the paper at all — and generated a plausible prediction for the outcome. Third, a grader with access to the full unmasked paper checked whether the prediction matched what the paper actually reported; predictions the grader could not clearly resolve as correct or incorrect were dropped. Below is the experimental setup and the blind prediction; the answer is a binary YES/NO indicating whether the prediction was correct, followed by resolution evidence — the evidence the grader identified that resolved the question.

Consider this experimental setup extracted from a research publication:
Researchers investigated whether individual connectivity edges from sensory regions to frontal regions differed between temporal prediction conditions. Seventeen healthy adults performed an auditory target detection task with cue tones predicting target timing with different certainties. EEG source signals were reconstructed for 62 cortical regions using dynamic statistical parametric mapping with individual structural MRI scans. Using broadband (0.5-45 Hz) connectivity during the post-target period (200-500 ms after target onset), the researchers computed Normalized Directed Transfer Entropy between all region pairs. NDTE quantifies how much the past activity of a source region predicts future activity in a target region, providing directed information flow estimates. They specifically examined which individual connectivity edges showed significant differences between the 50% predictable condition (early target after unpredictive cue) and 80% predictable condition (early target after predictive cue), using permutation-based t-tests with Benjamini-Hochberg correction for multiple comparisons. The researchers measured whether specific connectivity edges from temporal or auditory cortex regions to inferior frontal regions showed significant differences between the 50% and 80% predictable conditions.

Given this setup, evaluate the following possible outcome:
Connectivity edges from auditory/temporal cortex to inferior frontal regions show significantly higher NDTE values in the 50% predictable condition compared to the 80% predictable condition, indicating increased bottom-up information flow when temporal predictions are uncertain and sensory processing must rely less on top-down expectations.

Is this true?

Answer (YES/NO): NO